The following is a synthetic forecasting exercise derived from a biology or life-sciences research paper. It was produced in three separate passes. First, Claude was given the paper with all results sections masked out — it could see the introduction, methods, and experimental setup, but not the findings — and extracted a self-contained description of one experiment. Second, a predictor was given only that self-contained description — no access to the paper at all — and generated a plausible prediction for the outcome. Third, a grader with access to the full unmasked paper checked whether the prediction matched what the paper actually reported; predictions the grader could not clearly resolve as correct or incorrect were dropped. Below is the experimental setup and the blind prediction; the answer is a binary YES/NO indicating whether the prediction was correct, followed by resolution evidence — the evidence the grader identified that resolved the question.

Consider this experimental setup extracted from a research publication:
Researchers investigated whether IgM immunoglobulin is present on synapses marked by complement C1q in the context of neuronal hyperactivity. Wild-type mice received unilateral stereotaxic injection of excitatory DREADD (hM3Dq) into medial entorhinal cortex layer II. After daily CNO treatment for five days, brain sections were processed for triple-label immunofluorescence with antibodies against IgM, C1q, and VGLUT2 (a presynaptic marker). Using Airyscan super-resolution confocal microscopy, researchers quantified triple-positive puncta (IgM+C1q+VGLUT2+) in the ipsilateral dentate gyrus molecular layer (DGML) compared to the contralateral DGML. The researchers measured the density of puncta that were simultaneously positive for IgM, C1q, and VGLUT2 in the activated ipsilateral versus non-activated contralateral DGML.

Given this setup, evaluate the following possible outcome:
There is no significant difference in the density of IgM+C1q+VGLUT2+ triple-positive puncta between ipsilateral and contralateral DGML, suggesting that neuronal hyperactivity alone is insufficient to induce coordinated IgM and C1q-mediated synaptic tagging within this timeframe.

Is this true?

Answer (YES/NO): NO